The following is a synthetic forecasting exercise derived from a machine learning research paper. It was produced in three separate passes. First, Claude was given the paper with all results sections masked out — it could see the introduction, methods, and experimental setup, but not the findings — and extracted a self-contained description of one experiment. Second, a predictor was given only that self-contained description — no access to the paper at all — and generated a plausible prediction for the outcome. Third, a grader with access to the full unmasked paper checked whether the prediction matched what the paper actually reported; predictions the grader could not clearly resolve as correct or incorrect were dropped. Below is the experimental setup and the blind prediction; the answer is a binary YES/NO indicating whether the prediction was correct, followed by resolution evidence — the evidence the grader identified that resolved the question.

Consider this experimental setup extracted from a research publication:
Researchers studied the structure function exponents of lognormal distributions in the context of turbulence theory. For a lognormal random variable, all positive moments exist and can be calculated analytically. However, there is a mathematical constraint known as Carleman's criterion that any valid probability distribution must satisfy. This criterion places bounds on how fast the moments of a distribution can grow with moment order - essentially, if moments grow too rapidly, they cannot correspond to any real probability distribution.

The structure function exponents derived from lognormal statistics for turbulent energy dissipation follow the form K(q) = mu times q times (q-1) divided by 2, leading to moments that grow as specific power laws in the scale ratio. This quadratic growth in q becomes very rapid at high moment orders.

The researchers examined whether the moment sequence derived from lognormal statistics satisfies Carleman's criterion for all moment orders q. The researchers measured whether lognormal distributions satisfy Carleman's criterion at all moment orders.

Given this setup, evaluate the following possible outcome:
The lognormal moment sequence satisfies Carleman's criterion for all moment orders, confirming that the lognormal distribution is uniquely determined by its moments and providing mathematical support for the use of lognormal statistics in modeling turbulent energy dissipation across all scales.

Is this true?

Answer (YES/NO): NO